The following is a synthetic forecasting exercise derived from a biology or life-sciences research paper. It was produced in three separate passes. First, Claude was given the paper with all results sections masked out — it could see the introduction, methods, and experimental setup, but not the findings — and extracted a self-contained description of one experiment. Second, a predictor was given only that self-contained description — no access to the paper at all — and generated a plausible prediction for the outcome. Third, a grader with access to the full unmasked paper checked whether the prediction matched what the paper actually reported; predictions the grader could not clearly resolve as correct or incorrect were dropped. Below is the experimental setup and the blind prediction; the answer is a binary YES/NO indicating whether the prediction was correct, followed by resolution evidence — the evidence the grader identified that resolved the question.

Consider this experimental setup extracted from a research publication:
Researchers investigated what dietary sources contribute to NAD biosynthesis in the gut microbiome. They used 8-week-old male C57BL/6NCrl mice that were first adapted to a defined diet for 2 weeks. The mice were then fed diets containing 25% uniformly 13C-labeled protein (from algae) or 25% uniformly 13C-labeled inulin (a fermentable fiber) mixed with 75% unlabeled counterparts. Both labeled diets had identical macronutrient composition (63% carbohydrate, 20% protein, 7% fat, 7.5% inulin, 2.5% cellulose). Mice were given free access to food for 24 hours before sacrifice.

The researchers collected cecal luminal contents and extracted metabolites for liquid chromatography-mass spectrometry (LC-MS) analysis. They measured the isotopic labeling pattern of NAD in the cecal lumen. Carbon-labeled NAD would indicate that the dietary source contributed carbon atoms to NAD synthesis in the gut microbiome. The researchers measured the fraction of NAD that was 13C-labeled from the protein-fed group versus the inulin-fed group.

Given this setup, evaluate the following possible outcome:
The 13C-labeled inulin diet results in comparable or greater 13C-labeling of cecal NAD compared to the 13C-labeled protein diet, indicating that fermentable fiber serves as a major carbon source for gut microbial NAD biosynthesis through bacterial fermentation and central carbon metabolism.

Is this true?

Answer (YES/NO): YES